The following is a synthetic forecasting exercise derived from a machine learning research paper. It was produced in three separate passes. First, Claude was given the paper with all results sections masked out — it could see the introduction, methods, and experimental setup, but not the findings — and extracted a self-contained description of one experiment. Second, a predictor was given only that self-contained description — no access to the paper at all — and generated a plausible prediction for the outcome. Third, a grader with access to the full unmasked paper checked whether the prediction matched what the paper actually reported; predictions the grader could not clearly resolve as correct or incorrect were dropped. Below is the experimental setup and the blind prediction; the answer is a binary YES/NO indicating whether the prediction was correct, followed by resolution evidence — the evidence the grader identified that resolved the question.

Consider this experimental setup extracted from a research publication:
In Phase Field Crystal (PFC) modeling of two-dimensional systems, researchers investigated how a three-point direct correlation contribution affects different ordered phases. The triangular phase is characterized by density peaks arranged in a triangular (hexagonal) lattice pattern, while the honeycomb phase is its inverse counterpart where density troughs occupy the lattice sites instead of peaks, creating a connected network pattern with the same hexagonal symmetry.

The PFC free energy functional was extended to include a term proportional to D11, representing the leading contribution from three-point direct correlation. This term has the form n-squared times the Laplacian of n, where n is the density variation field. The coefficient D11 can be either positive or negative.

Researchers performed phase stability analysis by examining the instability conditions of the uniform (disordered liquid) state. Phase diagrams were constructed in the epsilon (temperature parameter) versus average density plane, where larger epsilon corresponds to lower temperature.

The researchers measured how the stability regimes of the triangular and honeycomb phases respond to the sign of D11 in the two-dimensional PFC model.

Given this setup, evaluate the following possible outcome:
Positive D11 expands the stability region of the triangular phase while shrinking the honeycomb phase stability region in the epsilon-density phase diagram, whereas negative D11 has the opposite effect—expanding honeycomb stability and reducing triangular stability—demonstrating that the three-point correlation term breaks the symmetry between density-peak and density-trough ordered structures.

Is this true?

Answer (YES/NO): NO